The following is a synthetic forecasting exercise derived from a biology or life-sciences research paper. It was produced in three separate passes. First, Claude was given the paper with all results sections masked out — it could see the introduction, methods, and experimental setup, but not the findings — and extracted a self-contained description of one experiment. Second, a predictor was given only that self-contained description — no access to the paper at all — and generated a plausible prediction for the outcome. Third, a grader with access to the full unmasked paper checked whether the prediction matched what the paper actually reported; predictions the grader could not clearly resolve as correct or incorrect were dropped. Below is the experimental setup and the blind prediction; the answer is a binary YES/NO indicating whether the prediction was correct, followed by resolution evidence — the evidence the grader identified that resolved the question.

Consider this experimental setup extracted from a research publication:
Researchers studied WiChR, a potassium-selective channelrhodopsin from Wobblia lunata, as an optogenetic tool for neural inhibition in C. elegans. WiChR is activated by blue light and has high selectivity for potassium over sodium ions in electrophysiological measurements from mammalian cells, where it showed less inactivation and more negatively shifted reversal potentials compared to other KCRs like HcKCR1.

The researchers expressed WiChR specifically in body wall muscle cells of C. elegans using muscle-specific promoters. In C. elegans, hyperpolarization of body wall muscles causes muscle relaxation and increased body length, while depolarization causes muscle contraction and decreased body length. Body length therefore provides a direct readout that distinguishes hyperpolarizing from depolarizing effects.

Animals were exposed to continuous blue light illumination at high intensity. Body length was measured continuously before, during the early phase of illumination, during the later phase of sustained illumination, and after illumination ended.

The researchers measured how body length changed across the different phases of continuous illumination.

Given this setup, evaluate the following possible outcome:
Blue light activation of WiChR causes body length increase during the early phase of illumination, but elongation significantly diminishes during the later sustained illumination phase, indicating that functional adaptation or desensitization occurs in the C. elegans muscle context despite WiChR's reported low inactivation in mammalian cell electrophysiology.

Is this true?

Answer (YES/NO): NO